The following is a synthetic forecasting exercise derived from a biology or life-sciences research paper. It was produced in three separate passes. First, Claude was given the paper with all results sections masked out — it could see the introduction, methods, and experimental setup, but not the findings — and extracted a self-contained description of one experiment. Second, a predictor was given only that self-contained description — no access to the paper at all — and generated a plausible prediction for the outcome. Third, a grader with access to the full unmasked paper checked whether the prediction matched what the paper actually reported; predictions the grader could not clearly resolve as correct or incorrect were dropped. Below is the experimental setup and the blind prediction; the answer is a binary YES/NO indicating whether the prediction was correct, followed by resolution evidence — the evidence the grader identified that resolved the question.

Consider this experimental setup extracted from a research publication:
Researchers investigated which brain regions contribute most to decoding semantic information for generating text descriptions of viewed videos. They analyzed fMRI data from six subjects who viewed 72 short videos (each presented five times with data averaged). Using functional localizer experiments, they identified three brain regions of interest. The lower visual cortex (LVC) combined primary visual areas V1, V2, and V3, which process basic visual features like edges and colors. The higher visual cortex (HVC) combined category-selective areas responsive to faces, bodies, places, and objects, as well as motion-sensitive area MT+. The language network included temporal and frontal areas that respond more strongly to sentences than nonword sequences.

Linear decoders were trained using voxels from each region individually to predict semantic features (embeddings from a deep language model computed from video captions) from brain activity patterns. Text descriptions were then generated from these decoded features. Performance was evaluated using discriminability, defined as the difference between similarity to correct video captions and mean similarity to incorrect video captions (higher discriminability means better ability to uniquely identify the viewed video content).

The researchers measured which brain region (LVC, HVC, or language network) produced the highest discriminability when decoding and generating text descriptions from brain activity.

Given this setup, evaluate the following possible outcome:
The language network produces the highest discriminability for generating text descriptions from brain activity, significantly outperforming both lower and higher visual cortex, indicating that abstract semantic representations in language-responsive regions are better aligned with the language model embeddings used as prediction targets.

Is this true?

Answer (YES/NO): NO